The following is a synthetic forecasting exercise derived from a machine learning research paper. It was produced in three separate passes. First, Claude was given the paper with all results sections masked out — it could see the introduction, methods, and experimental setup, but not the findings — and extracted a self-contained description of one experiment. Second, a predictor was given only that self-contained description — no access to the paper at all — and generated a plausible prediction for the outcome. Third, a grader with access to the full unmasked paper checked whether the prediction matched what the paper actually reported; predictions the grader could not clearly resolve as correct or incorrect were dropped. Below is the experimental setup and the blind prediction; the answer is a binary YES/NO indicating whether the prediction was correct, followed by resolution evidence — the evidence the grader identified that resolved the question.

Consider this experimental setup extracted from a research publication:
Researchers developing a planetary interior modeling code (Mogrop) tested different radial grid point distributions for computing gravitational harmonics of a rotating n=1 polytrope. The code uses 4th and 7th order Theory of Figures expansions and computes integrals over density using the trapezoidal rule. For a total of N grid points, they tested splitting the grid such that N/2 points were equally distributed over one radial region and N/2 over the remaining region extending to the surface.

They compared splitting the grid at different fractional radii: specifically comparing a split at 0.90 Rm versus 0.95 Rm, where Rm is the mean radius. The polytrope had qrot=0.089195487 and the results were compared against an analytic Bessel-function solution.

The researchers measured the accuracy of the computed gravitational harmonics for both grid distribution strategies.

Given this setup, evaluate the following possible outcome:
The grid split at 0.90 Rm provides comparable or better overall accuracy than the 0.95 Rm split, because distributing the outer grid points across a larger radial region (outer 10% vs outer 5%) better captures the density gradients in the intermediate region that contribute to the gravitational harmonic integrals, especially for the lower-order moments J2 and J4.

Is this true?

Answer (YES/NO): NO